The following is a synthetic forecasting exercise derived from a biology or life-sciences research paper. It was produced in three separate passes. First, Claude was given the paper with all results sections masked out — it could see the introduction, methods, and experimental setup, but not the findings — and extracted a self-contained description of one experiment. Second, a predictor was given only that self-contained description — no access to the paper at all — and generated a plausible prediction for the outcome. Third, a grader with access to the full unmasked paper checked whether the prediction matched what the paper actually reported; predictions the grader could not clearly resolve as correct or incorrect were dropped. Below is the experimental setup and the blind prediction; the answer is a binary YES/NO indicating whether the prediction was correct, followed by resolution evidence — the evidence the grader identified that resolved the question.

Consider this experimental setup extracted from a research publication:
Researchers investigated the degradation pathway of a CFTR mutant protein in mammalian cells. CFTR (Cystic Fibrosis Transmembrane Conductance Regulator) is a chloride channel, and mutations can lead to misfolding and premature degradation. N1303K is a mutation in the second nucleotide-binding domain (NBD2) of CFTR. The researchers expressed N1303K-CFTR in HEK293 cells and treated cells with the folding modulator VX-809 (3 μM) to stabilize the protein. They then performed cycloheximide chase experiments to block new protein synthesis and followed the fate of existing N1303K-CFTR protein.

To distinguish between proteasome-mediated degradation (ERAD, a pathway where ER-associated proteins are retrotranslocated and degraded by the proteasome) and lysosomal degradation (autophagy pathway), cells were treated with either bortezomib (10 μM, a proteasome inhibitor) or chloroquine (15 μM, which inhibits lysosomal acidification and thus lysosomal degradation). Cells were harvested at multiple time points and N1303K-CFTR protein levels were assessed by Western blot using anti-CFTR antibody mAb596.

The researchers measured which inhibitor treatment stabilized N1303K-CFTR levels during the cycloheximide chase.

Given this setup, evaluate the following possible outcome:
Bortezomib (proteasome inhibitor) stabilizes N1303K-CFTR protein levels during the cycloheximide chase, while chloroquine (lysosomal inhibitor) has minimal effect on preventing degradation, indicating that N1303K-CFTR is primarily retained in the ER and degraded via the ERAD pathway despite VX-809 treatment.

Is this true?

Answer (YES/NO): NO